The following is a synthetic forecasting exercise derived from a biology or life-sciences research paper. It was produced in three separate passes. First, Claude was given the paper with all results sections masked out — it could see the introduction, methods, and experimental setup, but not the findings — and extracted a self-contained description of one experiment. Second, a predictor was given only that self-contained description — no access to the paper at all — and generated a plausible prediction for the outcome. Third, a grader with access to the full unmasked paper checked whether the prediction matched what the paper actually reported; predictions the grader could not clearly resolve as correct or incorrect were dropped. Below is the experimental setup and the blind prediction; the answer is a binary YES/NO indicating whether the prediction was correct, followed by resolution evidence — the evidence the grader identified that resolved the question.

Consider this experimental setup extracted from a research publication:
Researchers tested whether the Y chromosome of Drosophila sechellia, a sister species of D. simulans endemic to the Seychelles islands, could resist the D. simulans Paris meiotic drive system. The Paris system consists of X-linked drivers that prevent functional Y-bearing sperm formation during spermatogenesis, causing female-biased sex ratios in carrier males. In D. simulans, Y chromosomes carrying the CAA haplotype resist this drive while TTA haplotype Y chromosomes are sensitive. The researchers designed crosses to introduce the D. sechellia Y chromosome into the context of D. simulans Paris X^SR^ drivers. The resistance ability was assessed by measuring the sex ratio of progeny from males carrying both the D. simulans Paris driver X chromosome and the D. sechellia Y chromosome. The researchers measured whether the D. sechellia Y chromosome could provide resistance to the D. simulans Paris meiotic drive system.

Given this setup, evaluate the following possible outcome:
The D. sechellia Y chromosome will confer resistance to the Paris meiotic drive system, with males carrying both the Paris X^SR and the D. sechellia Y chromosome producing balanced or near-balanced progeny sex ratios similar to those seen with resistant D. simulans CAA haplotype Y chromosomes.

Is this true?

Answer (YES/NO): YES